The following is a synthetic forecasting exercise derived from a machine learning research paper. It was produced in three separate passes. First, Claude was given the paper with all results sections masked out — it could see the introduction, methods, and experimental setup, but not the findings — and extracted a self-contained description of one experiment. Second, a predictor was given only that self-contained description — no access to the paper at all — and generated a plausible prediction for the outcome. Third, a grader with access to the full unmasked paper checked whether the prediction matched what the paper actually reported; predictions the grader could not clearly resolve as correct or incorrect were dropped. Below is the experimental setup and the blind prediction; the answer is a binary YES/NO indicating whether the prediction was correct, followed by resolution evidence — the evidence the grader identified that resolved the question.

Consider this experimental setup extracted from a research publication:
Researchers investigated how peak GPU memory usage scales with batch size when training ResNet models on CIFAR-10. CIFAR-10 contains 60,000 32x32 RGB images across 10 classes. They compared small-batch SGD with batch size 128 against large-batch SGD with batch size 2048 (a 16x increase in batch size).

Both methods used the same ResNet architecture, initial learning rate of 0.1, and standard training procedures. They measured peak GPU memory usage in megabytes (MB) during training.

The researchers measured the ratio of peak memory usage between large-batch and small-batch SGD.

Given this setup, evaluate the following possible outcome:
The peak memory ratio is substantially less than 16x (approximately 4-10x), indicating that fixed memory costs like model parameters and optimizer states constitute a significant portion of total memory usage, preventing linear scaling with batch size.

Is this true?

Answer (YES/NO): NO